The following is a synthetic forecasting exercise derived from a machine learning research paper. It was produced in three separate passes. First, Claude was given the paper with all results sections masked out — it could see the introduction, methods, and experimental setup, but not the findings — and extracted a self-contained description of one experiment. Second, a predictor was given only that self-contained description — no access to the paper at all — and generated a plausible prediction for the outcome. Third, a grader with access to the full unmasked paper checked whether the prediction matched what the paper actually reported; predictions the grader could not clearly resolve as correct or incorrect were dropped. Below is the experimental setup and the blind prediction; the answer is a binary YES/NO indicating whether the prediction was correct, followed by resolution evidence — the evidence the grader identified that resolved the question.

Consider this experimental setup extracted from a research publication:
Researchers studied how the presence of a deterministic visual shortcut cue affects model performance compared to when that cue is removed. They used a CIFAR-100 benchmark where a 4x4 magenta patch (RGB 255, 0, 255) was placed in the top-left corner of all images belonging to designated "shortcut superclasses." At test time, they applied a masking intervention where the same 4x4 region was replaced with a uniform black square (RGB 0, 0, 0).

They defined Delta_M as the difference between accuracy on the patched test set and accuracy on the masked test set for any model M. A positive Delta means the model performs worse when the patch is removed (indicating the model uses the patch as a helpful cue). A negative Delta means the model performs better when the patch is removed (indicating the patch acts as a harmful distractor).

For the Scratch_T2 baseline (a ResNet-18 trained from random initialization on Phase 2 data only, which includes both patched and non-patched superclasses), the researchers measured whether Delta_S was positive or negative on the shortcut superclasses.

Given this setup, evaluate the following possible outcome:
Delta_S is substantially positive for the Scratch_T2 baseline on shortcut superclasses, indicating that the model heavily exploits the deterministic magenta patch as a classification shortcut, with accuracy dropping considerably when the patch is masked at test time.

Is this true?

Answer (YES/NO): NO